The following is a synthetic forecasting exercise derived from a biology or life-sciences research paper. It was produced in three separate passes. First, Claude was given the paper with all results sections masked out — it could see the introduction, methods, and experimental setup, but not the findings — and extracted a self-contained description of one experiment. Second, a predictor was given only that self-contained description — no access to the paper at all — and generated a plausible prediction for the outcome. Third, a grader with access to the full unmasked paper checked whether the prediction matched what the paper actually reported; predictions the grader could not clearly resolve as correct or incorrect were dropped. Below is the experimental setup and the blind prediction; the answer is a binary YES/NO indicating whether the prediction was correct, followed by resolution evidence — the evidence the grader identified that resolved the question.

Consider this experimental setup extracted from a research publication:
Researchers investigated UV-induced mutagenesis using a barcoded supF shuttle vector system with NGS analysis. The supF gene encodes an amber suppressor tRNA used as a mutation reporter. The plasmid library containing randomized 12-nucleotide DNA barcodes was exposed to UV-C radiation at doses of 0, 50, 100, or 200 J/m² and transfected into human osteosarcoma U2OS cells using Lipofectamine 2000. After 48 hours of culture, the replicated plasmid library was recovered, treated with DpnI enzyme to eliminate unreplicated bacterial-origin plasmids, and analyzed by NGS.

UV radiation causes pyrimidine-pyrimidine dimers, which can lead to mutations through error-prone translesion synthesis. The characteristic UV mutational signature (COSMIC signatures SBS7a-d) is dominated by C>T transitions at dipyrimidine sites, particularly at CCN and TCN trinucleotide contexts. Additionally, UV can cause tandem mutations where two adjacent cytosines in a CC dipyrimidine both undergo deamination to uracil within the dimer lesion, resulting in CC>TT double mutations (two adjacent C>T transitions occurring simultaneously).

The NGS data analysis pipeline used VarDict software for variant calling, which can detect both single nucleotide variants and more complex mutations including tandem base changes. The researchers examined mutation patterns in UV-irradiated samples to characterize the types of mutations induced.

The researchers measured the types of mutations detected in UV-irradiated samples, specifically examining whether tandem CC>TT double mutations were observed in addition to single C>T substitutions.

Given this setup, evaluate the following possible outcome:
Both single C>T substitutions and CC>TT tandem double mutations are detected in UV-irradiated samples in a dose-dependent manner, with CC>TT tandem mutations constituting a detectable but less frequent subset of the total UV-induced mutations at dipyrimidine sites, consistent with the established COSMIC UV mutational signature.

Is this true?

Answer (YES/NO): YES